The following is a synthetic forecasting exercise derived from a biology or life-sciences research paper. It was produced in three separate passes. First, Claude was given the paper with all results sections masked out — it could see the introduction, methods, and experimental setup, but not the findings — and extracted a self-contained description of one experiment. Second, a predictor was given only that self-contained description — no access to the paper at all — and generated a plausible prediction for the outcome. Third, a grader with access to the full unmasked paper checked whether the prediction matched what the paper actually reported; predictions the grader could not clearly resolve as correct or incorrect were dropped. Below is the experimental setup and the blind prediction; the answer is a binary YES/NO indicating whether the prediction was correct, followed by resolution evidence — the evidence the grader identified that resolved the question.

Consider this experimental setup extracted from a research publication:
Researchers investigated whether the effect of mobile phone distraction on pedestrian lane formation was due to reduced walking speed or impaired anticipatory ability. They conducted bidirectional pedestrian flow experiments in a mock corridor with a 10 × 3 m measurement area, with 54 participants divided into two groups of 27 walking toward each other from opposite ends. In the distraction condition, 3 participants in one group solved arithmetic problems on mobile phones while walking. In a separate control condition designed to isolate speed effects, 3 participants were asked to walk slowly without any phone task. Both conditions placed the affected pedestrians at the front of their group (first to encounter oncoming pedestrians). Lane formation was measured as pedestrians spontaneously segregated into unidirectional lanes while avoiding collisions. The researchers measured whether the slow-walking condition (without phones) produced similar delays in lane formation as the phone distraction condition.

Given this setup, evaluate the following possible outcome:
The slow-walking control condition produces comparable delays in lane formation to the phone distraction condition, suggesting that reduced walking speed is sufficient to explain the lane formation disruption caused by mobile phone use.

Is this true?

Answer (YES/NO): NO